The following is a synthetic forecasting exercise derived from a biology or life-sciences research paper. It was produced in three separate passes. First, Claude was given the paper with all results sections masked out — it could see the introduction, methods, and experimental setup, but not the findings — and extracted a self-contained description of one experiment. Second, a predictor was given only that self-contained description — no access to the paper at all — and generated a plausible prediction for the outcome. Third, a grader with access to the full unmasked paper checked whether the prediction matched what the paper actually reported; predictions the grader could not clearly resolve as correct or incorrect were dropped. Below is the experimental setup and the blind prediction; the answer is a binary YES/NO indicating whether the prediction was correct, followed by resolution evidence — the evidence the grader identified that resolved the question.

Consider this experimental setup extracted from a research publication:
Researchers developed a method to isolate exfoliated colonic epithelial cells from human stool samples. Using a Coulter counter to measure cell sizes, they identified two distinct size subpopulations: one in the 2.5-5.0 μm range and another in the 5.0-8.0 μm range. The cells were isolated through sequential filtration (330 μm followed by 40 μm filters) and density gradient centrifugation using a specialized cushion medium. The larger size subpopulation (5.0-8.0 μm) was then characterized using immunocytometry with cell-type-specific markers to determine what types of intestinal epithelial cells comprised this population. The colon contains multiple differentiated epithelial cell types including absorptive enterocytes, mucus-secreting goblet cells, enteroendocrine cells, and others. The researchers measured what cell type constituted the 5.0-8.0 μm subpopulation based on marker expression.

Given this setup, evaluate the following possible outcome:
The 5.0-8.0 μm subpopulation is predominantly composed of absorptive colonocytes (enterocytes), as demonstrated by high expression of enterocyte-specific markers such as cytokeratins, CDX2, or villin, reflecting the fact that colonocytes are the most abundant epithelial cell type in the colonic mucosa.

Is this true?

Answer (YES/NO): NO